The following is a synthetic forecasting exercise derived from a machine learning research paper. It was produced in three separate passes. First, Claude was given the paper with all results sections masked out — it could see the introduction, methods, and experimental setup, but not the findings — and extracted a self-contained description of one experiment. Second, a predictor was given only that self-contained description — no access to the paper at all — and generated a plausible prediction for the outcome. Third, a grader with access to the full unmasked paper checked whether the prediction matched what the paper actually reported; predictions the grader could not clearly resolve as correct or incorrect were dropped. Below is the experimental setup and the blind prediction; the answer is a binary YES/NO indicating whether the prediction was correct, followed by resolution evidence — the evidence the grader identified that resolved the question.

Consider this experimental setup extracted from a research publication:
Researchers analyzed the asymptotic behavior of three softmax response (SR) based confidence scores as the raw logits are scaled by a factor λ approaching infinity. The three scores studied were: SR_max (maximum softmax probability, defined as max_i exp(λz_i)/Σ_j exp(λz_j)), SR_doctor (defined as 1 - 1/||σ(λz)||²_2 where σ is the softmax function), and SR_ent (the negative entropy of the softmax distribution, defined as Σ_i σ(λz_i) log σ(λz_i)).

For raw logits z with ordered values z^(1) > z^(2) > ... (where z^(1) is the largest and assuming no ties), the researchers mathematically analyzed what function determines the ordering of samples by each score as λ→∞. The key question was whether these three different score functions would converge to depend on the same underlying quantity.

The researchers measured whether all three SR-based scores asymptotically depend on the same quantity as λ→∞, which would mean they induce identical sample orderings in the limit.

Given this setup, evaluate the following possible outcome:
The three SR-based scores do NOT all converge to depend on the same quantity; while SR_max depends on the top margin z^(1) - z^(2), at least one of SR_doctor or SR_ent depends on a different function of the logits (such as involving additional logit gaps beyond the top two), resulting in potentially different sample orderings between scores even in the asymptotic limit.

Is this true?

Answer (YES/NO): NO